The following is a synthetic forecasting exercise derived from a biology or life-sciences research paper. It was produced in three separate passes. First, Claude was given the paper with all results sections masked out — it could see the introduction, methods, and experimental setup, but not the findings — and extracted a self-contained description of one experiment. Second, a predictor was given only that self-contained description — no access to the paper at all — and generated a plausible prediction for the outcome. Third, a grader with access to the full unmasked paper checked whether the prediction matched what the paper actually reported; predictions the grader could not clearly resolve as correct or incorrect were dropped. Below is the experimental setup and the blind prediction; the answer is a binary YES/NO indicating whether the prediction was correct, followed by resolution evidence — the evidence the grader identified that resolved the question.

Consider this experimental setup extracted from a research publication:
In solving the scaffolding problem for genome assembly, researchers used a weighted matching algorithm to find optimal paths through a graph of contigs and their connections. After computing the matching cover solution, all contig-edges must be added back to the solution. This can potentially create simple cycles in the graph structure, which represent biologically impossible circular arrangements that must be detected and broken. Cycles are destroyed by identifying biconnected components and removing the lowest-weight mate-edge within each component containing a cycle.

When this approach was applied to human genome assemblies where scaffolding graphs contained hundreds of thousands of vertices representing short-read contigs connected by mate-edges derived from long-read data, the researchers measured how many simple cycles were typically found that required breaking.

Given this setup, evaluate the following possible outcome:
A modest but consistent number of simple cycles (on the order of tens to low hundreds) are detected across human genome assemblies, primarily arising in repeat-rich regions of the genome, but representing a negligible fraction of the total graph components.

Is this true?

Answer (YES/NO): NO